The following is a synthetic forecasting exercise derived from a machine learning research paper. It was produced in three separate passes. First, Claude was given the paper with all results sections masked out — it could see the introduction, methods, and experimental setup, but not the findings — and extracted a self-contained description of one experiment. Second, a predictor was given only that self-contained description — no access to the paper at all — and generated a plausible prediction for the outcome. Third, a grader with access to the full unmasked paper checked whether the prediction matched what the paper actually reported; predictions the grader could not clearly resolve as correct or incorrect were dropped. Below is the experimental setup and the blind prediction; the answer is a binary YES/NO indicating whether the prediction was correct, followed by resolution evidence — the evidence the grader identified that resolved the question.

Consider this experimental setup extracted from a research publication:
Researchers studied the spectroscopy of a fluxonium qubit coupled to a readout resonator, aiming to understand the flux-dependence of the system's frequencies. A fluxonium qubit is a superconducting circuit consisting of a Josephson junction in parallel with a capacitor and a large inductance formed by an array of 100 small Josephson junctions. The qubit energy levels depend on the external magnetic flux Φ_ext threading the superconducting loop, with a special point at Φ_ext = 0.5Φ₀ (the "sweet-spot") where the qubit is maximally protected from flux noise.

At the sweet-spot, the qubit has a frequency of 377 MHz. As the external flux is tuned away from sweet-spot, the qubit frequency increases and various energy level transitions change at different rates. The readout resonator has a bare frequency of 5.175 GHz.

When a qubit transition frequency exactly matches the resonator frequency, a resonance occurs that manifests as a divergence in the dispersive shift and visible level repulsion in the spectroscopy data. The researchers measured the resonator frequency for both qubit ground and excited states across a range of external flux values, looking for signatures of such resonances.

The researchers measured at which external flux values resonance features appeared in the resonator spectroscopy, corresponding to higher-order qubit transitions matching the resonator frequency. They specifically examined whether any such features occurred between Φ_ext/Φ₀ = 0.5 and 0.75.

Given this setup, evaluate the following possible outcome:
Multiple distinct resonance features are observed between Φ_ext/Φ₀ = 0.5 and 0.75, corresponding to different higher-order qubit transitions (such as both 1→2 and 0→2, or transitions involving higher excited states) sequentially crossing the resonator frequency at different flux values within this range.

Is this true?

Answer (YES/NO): YES